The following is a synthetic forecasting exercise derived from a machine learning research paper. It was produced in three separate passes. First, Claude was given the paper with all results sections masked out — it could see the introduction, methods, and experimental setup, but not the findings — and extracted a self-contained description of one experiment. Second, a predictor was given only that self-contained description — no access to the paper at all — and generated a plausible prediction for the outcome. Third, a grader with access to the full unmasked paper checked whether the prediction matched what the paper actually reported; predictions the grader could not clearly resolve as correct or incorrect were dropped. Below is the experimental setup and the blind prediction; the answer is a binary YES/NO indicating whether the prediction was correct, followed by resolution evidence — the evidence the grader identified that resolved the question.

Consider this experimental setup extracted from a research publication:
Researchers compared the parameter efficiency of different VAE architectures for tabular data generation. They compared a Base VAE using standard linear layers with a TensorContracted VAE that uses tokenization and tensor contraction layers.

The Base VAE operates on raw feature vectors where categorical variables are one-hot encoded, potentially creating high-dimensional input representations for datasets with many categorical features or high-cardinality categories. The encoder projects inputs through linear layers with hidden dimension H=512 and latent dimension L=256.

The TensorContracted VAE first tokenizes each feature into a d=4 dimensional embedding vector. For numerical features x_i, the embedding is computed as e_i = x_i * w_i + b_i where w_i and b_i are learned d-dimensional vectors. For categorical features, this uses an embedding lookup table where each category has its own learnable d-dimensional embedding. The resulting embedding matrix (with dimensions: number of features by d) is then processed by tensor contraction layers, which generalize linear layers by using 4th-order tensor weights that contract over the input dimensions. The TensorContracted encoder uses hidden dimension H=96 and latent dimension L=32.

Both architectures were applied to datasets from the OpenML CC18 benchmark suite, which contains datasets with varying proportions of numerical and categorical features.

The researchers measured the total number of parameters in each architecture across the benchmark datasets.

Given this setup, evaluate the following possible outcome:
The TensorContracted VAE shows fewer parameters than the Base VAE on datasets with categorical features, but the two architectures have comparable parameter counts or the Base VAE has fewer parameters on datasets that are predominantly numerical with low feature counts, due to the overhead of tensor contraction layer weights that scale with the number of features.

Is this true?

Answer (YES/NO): NO